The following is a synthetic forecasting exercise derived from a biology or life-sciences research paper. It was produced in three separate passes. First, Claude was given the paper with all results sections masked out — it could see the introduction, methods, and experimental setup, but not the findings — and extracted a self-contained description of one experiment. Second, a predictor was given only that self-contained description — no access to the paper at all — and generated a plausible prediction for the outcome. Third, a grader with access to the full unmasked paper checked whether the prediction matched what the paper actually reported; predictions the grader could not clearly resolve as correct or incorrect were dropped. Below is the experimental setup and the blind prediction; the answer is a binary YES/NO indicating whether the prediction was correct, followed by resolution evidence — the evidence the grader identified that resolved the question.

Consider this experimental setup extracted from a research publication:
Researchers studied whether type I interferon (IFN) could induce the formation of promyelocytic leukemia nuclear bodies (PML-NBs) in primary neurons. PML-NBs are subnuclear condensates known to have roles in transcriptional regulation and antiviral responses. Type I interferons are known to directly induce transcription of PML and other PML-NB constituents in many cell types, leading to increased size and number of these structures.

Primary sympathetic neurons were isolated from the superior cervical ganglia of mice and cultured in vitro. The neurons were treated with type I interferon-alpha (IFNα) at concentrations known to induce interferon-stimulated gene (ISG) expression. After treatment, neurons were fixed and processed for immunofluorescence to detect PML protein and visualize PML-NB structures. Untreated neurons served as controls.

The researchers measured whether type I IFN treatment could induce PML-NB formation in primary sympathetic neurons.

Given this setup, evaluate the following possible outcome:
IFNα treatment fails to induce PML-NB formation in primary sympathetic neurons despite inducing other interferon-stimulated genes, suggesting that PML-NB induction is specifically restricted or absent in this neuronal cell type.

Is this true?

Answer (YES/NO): NO